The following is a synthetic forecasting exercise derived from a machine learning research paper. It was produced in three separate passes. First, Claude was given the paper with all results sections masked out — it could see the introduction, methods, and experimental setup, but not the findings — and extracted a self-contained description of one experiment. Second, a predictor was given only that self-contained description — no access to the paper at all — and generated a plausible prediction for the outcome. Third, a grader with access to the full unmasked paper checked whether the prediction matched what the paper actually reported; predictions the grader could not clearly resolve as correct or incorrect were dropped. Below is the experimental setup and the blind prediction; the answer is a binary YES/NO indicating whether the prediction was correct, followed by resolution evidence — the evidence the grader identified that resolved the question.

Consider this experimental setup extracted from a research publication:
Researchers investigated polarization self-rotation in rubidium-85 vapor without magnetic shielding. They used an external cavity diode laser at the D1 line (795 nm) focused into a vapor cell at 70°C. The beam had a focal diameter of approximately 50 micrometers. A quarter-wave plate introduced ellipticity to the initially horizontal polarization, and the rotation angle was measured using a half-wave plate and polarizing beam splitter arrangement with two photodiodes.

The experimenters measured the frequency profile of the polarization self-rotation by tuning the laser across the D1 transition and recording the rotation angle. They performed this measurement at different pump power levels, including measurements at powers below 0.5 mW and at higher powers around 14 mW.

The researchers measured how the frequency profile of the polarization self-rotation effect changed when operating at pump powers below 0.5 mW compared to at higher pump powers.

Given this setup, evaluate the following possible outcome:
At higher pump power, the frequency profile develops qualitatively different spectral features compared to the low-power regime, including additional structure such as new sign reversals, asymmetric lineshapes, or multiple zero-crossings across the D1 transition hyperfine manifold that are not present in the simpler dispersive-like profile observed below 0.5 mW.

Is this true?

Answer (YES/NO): NO